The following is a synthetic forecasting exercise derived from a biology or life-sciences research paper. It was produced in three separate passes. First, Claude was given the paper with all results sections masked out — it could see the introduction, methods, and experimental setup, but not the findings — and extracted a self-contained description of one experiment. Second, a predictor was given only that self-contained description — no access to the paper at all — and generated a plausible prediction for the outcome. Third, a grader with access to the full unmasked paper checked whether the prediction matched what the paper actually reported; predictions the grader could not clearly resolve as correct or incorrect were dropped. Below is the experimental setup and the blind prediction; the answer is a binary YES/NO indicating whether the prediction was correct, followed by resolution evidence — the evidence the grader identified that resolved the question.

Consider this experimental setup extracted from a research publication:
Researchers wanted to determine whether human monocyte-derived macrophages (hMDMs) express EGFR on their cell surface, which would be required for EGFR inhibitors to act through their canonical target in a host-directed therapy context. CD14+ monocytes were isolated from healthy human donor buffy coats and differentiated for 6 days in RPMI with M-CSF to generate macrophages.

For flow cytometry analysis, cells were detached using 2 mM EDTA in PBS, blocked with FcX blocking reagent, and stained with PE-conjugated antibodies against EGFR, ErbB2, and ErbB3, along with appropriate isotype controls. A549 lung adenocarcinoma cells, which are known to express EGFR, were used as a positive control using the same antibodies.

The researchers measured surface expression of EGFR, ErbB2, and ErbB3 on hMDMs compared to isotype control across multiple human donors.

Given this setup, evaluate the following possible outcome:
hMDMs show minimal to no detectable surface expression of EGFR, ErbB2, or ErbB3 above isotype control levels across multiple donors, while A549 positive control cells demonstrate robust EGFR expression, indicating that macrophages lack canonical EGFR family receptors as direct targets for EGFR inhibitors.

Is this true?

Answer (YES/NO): YES